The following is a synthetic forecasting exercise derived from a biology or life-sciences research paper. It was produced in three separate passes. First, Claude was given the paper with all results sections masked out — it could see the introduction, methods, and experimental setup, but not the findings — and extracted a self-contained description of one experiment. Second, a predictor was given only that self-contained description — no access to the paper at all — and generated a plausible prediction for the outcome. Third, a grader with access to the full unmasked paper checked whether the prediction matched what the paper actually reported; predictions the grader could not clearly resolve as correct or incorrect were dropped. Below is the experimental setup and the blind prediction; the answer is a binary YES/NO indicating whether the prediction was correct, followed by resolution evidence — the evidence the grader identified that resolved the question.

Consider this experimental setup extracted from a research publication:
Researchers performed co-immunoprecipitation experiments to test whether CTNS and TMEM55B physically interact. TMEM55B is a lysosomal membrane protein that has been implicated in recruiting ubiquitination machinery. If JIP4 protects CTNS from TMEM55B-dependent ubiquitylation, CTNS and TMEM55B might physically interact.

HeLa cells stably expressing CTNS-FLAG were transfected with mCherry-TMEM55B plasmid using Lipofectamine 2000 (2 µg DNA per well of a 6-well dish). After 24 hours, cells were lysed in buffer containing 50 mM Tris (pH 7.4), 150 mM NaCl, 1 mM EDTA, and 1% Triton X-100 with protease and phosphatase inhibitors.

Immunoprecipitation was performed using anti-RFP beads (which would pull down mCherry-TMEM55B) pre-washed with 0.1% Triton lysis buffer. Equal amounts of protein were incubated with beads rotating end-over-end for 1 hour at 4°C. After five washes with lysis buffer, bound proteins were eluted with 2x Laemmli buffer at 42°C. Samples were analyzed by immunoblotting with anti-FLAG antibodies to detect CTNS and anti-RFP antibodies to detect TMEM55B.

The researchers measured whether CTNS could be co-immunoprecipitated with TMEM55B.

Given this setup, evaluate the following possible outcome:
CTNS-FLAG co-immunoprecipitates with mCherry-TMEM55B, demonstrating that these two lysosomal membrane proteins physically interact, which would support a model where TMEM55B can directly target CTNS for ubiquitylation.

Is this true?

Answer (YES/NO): YES